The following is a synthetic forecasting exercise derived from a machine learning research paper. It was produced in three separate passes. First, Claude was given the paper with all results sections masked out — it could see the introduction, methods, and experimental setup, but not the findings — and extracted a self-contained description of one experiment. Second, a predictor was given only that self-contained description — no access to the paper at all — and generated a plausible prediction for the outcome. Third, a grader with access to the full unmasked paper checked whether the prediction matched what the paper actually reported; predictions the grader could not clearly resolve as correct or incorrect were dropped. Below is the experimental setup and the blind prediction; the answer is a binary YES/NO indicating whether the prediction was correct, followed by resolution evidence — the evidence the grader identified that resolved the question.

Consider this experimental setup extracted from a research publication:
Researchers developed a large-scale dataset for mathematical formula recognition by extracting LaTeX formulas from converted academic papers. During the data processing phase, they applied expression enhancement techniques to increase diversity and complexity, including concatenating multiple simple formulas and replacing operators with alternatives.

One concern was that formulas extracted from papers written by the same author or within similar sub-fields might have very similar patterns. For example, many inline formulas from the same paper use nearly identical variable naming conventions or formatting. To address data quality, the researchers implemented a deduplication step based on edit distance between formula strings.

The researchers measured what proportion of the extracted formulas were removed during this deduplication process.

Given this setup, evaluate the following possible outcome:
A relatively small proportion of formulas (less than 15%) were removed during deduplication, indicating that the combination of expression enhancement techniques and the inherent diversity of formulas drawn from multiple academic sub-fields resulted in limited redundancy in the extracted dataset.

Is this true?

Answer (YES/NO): YES